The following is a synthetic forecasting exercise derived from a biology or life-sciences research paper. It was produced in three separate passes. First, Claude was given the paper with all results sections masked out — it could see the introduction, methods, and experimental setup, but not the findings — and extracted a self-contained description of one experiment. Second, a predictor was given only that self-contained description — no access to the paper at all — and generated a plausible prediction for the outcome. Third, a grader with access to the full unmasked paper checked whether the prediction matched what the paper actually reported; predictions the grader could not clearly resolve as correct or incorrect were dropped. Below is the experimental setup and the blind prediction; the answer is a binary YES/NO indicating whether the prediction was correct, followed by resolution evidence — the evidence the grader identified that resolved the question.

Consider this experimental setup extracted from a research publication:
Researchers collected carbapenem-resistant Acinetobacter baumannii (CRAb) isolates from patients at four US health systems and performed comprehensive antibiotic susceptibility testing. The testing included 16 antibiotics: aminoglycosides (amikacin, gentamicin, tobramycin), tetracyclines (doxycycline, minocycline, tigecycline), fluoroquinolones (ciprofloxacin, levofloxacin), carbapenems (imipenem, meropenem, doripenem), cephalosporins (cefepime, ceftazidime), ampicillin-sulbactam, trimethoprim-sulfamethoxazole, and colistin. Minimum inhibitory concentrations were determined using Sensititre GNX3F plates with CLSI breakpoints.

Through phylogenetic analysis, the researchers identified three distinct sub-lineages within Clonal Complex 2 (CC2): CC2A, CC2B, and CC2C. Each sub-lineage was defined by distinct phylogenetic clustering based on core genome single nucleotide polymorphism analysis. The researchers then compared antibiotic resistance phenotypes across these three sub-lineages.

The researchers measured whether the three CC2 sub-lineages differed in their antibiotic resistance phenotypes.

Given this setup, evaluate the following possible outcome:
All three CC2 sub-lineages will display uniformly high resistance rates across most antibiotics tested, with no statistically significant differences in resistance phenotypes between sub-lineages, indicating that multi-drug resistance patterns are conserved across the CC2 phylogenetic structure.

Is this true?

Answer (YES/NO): NO